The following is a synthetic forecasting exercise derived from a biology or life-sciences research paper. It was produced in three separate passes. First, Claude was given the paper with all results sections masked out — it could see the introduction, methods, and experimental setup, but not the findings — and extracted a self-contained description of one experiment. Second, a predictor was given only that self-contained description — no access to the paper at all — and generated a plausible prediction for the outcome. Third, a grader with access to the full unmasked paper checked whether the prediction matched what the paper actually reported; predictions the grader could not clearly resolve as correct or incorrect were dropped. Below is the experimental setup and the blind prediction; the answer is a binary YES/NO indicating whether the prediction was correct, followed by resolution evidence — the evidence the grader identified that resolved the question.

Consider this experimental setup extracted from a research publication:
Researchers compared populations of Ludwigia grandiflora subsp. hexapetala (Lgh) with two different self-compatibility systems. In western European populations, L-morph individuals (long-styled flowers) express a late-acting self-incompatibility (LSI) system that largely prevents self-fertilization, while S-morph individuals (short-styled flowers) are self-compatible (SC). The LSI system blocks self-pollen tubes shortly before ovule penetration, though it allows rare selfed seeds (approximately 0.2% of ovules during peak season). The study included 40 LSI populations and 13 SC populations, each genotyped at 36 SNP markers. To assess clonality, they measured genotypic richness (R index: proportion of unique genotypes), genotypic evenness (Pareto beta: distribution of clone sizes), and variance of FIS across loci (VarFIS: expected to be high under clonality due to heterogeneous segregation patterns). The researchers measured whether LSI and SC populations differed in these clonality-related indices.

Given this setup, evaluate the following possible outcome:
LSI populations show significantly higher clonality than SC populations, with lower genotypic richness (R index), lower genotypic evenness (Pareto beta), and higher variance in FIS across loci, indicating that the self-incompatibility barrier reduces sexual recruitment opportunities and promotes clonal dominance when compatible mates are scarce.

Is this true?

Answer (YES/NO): NO